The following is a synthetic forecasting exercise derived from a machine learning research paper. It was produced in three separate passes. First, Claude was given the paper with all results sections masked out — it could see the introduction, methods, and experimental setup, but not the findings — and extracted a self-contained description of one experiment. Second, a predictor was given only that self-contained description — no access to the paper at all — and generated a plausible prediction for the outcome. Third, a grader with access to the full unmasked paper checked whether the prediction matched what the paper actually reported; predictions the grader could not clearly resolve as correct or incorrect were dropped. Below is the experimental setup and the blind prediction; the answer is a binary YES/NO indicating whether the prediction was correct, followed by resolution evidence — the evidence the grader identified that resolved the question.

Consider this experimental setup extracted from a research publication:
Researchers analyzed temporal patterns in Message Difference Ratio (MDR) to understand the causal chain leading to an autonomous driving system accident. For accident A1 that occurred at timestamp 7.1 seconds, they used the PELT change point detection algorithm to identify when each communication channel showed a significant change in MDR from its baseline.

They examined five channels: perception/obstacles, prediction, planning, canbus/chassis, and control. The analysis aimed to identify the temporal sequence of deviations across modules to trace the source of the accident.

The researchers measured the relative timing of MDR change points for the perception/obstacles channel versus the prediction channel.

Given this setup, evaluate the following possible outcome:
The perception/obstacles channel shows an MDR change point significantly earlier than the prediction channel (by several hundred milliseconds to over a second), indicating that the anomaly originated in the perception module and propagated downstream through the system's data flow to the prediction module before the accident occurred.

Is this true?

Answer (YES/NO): NO